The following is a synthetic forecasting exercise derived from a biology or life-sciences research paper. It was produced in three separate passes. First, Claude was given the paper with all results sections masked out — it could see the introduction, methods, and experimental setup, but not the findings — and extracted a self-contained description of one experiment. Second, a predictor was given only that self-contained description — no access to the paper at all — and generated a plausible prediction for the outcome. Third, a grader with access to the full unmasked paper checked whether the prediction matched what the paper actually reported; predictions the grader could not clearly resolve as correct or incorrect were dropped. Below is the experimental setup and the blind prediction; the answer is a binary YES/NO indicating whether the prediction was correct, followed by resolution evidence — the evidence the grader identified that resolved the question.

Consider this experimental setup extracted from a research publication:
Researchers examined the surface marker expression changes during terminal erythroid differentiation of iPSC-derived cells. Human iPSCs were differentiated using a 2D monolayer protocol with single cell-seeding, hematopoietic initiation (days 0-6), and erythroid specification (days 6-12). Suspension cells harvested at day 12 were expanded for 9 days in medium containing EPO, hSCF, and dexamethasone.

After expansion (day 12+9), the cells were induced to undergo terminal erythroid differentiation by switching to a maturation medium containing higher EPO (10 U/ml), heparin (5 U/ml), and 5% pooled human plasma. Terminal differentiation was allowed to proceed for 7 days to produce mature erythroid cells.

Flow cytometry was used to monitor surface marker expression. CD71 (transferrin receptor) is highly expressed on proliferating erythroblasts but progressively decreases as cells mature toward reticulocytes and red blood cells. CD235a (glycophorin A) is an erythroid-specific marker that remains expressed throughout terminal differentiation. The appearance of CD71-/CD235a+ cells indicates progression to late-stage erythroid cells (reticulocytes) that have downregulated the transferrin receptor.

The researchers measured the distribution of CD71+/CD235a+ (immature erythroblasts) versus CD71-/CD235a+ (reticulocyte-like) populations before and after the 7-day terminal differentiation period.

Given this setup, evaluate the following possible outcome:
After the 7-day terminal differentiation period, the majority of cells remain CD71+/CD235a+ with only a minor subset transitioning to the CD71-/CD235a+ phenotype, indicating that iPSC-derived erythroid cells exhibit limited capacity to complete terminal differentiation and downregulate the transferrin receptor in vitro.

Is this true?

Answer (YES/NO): NO